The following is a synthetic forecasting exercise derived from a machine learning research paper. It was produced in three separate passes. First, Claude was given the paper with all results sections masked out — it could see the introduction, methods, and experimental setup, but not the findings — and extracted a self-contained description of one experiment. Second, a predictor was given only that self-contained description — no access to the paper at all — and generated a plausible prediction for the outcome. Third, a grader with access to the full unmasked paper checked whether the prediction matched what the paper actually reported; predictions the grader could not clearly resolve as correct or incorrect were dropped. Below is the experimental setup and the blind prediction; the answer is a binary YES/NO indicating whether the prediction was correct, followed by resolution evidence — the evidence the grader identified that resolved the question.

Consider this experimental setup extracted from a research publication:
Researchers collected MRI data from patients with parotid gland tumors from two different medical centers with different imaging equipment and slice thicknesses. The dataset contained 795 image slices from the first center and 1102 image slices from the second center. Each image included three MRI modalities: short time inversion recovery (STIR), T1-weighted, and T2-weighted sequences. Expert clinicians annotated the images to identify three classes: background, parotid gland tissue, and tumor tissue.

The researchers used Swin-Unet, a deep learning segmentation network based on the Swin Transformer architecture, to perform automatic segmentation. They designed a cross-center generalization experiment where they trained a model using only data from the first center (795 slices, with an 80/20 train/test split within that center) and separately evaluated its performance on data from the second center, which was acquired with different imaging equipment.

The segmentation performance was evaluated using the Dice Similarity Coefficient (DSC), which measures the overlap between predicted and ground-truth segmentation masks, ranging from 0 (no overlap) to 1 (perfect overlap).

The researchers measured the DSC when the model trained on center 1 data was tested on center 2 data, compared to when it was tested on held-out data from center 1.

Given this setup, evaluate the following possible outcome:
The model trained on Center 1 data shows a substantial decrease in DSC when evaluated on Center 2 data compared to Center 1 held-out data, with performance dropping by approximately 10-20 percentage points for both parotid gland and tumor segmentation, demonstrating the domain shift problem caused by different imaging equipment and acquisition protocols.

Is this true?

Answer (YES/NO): NO